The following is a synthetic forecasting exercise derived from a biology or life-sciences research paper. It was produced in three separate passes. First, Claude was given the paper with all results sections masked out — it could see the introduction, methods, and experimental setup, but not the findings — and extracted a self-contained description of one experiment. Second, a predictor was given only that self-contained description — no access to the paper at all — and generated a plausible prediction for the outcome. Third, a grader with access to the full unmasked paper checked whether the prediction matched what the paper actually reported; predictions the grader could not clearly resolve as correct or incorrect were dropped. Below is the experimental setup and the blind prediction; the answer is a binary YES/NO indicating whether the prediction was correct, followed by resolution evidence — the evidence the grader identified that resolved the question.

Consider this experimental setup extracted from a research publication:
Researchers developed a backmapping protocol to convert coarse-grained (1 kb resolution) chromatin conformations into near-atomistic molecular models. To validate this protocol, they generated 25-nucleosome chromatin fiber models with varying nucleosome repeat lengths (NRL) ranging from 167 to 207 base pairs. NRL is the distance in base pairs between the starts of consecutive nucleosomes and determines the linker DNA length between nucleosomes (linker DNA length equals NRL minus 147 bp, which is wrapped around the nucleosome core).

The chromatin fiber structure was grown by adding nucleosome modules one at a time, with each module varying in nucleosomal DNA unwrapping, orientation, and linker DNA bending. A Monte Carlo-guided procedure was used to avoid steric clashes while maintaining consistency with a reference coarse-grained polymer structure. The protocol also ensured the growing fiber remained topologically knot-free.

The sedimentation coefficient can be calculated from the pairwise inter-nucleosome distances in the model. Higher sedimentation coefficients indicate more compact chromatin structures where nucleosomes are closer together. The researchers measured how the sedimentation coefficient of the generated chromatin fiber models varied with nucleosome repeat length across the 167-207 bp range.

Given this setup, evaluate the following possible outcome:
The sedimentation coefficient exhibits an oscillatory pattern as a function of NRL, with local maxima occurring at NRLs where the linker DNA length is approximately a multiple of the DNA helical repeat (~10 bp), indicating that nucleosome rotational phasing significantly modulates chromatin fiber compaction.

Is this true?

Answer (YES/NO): NO